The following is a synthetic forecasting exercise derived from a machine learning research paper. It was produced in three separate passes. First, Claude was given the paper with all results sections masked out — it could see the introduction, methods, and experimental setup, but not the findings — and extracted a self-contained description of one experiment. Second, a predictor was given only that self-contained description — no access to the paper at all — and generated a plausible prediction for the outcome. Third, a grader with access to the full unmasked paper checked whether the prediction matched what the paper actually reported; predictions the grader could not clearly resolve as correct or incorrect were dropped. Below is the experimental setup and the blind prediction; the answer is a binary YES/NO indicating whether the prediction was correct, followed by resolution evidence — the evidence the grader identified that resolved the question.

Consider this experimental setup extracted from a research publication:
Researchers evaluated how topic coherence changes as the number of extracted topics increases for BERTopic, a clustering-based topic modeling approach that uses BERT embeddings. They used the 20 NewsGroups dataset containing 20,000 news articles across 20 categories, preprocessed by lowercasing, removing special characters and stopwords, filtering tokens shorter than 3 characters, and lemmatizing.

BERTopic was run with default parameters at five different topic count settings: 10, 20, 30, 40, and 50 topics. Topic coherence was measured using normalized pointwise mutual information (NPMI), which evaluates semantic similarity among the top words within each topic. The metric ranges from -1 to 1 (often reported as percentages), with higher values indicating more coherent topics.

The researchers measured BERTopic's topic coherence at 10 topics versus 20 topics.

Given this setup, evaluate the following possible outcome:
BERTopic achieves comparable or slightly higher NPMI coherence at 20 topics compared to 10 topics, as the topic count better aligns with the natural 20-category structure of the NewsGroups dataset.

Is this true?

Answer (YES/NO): YES